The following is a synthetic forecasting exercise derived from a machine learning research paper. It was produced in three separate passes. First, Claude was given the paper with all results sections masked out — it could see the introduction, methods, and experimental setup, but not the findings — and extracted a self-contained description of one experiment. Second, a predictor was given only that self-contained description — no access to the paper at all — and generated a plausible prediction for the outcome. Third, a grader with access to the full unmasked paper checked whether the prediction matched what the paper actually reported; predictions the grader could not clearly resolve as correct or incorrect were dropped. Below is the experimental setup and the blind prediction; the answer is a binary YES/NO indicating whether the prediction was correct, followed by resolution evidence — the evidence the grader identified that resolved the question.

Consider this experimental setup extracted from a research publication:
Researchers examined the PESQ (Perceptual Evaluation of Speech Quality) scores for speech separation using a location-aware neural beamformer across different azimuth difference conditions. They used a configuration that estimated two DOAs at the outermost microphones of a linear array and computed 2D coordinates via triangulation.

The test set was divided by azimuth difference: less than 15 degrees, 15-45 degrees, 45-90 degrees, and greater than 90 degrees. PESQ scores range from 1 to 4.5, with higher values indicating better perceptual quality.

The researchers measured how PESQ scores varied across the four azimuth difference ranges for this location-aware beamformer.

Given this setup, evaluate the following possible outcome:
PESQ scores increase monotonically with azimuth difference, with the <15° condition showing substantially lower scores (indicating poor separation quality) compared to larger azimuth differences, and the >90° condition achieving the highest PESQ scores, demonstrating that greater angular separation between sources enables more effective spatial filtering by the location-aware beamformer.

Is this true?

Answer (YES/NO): YES